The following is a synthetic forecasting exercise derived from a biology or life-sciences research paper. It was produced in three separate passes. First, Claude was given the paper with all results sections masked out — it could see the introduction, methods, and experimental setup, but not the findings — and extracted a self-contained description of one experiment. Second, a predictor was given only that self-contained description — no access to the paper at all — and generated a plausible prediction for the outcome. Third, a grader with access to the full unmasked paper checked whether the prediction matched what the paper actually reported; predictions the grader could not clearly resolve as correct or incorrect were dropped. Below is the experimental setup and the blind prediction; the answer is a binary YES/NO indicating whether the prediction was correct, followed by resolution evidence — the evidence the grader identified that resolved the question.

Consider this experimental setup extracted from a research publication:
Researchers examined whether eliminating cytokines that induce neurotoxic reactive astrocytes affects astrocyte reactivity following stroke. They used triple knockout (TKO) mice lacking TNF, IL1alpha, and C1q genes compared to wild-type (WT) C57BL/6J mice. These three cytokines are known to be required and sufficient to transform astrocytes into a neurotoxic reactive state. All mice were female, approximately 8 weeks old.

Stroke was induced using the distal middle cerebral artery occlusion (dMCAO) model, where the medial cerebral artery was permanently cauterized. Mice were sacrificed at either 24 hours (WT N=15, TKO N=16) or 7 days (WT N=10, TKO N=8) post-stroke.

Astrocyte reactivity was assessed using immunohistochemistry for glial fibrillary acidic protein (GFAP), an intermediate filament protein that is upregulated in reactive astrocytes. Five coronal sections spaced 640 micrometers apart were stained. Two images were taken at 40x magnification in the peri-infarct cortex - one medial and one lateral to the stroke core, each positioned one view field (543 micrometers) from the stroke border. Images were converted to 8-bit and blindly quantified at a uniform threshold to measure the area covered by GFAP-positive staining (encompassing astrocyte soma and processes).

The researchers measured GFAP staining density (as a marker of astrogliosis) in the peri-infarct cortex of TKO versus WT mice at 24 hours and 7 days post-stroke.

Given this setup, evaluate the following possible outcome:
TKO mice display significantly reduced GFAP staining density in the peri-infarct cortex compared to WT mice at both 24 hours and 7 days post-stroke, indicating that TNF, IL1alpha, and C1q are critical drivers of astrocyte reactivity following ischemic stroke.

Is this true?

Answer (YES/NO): NO